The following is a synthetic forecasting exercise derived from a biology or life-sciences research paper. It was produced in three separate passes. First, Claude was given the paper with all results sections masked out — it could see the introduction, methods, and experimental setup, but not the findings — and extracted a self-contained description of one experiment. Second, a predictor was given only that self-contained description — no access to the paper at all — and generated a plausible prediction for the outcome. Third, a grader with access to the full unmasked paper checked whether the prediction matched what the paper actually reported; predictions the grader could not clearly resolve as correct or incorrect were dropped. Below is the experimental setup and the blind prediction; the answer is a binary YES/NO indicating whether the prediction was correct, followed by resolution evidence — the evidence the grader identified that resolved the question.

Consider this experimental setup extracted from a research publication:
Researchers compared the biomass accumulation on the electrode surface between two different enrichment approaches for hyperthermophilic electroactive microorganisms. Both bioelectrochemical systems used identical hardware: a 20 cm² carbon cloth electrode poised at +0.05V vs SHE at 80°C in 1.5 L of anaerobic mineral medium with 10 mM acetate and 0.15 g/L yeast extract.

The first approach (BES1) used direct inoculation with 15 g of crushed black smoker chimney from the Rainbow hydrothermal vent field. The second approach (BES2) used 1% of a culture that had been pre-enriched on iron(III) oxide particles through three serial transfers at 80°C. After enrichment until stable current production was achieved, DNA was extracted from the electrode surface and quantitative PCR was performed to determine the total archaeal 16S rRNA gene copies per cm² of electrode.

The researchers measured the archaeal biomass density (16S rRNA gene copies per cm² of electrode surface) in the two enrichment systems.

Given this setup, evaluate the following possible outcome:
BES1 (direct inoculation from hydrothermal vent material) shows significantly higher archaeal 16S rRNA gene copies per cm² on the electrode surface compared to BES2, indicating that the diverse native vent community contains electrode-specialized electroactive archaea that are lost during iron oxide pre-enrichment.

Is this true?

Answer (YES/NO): YES